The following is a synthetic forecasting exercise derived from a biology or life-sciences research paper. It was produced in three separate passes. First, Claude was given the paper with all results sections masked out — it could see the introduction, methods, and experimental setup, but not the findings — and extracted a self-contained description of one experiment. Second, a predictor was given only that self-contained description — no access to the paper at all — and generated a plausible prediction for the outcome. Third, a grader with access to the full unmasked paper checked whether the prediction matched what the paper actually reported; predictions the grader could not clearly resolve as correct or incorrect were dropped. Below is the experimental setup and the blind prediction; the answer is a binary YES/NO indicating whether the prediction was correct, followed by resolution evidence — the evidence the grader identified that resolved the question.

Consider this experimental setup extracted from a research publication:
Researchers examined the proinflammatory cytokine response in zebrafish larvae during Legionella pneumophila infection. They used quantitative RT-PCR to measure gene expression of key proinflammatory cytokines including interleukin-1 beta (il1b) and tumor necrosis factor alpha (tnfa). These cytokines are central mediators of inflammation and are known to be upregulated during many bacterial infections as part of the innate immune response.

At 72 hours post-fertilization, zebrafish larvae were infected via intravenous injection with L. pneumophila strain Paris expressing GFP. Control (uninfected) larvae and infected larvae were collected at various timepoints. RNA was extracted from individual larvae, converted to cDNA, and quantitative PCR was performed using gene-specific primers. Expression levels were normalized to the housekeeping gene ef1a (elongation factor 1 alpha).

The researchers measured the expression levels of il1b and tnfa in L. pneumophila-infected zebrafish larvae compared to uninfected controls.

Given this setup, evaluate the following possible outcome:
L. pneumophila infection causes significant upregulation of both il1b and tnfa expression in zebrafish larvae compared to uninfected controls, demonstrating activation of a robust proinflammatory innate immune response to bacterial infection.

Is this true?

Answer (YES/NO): YES